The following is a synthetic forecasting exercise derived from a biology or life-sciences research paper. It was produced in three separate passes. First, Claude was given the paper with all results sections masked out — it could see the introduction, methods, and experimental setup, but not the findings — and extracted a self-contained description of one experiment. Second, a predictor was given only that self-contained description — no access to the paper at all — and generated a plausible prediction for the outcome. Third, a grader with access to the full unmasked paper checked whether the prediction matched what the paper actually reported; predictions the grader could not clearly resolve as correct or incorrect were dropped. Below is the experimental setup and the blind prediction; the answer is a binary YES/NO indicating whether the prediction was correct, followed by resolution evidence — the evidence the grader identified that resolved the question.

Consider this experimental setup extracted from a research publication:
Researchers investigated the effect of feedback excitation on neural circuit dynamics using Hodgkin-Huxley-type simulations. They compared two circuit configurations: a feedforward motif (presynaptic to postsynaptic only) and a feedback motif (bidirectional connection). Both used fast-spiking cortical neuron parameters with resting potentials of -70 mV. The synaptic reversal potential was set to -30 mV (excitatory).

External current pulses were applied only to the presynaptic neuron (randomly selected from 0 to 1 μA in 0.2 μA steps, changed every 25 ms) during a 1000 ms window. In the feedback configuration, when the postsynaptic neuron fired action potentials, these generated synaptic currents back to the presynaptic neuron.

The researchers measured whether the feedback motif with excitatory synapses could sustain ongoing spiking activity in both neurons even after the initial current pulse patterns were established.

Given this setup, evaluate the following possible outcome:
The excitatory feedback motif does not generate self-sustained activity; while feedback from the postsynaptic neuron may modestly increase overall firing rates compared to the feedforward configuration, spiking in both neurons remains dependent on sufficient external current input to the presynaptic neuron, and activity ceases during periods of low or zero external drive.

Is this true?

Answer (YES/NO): NO